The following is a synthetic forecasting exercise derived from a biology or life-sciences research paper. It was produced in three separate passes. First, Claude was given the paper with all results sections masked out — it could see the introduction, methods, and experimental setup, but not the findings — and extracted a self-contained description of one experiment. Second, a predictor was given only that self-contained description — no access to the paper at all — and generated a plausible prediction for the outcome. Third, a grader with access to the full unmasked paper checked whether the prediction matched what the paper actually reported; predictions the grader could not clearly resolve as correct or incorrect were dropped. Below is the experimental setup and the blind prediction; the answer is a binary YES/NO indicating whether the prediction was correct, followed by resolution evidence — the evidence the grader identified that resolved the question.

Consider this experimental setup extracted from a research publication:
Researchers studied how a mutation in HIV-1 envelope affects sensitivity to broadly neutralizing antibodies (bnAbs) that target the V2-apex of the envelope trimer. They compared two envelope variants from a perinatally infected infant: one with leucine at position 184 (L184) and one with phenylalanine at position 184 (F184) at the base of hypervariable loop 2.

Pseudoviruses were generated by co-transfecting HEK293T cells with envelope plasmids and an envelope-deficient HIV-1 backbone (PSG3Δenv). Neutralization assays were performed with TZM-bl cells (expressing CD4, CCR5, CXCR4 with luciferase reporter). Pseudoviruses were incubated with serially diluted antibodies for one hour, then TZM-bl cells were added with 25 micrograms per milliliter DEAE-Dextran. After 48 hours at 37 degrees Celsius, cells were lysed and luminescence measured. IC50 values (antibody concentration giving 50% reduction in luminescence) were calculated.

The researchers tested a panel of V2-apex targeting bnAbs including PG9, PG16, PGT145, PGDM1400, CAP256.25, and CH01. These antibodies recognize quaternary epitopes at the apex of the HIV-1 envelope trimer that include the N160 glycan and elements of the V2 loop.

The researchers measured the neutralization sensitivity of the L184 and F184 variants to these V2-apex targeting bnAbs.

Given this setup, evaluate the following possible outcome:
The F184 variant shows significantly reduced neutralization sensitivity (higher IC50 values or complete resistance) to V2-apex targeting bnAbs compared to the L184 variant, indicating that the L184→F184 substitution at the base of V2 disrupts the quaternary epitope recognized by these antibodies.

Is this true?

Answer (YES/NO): YES